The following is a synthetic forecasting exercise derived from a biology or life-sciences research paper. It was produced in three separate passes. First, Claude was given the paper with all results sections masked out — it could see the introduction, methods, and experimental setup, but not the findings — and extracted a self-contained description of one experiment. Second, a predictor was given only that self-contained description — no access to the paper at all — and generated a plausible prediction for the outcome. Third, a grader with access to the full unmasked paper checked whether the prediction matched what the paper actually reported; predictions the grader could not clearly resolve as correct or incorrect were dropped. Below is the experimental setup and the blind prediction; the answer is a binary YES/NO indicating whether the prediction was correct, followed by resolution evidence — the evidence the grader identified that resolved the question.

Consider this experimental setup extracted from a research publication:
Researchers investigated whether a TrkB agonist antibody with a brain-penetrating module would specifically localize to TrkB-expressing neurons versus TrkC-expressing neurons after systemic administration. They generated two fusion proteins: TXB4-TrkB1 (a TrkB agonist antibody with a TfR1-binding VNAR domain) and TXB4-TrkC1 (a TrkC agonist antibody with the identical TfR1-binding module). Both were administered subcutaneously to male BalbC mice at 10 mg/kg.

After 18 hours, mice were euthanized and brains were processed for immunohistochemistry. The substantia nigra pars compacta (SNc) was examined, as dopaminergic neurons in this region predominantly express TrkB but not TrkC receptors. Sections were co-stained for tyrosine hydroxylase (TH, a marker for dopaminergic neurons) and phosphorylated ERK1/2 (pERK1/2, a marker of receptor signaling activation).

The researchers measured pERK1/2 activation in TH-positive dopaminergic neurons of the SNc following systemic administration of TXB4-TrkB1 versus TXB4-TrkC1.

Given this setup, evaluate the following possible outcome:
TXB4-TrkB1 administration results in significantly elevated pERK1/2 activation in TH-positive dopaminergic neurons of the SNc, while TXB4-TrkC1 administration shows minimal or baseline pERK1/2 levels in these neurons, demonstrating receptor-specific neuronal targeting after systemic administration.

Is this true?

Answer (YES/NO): YES